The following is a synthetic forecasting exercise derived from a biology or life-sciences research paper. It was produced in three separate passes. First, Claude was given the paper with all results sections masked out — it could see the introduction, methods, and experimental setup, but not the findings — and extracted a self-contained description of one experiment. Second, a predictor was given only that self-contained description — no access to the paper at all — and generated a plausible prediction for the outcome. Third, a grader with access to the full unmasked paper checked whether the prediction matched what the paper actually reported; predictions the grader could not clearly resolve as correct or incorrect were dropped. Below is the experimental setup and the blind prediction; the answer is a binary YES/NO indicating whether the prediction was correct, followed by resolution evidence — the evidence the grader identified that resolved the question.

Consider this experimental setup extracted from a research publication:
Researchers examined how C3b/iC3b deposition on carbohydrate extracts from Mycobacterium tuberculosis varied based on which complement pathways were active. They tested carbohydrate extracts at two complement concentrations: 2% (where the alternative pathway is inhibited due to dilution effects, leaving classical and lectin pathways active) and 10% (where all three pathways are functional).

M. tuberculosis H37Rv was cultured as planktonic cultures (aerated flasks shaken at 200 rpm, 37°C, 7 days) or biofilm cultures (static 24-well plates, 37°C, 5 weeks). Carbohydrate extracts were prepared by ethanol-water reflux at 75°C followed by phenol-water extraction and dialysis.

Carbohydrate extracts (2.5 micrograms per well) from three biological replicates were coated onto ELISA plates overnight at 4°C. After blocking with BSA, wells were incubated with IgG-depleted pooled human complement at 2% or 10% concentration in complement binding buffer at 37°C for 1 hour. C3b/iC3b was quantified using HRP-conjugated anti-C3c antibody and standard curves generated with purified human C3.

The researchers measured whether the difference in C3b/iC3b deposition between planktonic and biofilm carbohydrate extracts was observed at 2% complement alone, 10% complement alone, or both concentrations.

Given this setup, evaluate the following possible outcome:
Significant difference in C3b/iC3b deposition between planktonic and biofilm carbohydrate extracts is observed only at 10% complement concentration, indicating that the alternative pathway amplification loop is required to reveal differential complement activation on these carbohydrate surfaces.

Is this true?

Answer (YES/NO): NO